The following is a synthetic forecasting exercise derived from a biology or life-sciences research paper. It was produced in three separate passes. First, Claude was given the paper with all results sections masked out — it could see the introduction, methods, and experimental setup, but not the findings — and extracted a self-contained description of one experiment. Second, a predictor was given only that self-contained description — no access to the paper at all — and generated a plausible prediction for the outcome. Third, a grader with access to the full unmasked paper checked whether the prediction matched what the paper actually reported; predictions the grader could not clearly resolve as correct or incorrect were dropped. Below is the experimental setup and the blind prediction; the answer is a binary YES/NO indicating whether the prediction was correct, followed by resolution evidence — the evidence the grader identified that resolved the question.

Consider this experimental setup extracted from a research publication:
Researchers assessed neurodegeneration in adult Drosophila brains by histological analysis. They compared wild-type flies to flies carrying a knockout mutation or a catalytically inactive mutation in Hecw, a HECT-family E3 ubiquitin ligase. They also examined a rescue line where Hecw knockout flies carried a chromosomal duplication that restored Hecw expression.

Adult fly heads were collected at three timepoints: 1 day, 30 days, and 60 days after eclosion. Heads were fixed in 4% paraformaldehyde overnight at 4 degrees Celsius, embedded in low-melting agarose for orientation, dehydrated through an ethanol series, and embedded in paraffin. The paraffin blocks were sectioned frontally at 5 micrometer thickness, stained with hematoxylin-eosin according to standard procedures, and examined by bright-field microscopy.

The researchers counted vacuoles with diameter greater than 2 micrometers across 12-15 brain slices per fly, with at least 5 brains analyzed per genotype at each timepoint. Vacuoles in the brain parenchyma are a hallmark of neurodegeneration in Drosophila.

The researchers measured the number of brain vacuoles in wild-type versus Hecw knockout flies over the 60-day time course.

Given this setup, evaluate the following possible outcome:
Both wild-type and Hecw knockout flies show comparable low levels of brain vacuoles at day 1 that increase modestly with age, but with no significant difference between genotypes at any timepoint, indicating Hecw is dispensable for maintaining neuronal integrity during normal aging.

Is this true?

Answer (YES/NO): NO